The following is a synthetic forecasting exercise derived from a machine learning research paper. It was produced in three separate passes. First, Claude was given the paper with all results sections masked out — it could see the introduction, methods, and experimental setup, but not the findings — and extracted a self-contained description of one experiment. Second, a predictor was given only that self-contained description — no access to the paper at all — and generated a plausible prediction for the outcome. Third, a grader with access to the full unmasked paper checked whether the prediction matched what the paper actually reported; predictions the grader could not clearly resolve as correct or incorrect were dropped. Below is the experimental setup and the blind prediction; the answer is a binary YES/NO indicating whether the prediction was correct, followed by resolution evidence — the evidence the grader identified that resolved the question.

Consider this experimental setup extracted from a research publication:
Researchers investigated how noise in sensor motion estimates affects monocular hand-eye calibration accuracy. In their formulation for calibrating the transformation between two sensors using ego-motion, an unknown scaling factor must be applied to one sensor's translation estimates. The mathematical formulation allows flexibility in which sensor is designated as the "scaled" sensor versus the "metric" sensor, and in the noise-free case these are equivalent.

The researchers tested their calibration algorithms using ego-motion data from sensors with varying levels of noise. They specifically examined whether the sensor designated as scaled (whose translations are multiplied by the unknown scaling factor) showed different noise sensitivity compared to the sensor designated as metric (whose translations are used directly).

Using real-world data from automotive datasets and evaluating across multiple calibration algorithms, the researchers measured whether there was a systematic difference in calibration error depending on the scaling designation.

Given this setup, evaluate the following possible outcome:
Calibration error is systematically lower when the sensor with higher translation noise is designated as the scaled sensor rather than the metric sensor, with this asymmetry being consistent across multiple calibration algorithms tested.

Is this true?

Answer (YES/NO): NO